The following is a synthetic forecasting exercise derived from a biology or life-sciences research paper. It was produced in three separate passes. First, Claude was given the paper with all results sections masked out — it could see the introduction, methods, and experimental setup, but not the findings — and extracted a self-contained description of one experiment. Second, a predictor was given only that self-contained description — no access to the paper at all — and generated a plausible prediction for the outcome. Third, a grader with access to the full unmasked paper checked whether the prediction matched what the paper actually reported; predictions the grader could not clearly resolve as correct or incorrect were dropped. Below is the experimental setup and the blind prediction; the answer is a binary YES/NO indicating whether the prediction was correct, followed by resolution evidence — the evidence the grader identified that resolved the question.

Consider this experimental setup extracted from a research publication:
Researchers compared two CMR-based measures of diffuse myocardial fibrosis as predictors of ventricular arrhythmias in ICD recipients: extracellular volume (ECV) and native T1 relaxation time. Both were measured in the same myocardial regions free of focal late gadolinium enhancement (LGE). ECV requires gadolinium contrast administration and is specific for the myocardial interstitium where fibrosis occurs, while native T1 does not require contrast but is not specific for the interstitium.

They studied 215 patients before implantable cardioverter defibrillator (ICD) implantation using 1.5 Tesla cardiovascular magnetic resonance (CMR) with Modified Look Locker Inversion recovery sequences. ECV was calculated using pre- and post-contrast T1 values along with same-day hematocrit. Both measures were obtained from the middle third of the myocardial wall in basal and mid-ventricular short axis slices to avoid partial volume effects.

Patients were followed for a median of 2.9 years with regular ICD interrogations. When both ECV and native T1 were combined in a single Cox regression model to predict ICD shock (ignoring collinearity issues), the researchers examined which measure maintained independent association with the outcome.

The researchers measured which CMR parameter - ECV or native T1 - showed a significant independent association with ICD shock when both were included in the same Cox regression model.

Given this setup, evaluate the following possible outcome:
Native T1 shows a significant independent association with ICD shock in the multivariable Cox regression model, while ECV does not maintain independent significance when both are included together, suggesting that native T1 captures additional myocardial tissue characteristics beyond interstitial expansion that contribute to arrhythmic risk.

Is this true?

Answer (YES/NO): NO